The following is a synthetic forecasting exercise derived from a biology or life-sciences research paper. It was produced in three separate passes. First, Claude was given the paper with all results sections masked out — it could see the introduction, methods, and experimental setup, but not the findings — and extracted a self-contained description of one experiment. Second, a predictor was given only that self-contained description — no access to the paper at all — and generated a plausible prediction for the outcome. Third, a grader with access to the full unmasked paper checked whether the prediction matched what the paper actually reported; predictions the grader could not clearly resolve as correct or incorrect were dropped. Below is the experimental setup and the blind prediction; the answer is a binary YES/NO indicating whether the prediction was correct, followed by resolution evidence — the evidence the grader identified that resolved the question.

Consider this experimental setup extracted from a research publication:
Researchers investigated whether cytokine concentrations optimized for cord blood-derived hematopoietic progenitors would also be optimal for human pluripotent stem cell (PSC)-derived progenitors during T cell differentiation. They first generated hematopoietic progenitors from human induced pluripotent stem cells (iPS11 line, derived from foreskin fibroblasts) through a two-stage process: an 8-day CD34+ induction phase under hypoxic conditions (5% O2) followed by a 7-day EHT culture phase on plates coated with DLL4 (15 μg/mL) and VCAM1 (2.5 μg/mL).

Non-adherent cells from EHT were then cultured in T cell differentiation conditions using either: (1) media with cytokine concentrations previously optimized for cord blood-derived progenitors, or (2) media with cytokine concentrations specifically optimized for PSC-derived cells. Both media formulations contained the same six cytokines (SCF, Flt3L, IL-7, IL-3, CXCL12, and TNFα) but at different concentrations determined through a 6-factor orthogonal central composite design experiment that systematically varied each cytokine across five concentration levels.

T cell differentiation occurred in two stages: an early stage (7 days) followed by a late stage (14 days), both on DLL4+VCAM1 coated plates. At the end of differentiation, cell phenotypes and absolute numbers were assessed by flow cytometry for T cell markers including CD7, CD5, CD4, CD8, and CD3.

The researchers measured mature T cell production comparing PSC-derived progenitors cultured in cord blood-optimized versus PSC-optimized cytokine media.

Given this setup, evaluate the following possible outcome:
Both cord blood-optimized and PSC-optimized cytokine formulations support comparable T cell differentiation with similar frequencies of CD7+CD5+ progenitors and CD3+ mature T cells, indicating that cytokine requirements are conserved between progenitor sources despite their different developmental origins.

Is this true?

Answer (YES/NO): NO